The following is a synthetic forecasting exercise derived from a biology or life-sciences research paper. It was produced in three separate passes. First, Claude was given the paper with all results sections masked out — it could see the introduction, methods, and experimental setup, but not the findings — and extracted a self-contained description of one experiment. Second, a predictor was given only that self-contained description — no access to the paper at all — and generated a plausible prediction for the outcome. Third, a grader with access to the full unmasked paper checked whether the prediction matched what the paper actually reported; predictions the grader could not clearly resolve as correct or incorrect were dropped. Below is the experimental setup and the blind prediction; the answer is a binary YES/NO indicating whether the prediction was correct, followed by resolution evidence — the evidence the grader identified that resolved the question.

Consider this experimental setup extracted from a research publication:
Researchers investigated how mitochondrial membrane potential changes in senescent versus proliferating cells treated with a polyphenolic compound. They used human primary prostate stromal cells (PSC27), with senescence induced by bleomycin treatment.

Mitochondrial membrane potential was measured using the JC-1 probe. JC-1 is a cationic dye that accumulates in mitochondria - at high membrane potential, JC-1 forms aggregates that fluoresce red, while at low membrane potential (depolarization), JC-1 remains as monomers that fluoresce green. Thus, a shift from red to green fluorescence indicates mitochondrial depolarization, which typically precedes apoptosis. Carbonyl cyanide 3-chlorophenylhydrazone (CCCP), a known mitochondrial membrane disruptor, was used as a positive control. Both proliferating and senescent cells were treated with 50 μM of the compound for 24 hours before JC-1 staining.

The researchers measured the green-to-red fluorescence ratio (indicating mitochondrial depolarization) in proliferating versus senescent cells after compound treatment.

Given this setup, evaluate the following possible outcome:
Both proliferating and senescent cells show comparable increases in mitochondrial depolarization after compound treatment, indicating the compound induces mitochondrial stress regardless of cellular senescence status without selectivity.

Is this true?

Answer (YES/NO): NO